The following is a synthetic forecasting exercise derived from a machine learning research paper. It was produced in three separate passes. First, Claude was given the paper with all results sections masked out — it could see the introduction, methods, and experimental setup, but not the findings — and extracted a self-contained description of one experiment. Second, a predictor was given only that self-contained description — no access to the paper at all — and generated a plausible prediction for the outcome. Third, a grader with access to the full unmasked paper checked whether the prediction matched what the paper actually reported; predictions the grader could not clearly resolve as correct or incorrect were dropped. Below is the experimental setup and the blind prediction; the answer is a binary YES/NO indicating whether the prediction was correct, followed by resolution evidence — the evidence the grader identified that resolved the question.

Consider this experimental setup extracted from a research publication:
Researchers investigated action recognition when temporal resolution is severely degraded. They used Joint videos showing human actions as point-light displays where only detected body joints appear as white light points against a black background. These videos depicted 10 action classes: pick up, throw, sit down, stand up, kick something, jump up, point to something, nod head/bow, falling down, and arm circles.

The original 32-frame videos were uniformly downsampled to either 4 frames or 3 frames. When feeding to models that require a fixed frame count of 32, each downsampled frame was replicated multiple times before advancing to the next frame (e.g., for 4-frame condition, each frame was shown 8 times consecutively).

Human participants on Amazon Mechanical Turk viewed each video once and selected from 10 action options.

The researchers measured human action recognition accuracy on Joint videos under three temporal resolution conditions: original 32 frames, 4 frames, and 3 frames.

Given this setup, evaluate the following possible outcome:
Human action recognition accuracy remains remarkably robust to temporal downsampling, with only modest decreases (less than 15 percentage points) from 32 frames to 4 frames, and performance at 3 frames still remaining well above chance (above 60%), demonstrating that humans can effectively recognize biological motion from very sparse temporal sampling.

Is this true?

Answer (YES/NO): NO